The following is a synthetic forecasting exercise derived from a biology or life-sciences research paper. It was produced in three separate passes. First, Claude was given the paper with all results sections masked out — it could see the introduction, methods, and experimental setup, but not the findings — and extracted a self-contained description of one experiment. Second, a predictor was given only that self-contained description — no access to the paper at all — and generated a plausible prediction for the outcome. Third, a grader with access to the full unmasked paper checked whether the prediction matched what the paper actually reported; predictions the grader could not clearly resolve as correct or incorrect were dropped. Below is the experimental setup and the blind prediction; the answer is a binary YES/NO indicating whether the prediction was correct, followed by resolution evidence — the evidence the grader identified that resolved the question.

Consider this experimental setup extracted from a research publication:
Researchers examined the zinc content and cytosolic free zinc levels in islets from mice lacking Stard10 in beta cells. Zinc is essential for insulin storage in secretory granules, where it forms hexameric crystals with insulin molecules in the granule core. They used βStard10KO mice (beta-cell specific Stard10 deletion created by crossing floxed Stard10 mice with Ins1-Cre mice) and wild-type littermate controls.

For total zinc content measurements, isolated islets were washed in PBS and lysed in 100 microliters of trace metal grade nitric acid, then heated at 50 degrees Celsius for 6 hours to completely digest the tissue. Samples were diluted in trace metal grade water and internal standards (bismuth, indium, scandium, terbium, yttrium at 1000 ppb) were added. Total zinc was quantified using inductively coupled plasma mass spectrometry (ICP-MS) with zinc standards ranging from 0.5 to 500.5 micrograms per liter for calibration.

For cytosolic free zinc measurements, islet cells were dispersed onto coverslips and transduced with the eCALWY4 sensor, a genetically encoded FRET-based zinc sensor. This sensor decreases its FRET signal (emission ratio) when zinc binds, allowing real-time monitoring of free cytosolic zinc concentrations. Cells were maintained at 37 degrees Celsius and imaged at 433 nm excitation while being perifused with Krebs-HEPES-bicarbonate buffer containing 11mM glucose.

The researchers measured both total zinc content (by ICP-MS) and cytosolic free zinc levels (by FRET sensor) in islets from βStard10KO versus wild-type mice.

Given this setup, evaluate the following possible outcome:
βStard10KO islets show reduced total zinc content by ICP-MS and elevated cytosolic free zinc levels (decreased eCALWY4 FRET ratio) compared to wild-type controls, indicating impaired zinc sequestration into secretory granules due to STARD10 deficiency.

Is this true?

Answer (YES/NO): NO